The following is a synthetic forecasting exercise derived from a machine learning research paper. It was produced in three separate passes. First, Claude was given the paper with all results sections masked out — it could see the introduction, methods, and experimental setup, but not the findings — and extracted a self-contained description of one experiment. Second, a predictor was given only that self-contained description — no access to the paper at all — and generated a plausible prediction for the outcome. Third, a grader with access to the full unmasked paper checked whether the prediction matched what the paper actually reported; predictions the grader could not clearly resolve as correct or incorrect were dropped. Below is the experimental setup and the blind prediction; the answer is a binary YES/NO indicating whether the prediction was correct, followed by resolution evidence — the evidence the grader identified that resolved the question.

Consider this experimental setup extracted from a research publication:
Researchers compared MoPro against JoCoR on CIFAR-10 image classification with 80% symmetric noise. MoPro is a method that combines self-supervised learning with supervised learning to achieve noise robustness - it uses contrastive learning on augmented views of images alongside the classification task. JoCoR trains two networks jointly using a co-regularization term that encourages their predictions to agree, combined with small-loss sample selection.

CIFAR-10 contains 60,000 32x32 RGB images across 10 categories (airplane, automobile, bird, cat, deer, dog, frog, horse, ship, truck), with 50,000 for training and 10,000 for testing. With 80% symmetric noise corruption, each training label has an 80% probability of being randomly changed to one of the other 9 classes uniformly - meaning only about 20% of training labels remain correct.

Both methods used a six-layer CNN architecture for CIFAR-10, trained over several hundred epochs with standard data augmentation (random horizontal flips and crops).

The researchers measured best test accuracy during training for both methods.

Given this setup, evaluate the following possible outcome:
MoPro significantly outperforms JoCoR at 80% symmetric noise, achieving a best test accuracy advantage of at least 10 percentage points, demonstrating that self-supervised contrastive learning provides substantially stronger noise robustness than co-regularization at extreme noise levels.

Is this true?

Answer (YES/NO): YES